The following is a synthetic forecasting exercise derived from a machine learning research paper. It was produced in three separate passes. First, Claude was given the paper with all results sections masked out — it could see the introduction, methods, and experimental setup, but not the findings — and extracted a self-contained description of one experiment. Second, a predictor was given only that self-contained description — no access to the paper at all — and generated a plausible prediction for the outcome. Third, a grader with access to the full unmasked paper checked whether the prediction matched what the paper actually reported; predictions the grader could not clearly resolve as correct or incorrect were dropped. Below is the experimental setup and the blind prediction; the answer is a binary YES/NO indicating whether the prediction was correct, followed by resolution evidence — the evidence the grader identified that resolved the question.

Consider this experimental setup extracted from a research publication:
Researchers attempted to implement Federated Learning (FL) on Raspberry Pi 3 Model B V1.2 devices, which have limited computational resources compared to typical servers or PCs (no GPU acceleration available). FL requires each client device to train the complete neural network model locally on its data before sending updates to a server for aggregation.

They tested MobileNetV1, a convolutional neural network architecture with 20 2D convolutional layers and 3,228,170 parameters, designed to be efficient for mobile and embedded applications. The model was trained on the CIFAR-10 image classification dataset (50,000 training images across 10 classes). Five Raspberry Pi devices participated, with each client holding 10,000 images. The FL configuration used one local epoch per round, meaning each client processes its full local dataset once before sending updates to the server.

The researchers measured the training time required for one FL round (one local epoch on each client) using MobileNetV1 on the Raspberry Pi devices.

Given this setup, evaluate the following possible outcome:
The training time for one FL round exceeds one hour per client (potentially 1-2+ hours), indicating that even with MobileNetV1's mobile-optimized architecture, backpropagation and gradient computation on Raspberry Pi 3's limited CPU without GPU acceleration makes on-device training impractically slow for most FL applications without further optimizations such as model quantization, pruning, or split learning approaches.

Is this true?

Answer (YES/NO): NO